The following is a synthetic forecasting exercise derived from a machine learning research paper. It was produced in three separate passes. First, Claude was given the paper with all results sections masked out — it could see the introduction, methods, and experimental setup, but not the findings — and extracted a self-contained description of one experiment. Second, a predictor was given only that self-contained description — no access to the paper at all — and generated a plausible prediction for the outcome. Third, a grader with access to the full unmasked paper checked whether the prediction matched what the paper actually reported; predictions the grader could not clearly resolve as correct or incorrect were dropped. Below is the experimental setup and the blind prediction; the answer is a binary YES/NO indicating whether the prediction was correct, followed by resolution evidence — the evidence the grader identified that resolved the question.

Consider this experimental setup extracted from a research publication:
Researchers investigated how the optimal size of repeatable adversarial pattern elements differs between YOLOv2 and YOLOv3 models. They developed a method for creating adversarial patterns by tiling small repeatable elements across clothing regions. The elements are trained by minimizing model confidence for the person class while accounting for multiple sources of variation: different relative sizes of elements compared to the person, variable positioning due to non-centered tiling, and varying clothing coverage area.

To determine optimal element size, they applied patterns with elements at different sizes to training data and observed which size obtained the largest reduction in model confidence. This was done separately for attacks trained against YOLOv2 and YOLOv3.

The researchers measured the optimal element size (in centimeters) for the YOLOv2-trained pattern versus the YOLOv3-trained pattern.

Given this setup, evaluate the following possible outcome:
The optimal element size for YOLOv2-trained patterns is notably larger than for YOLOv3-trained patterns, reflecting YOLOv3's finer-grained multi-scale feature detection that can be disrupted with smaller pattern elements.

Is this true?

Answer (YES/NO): NO